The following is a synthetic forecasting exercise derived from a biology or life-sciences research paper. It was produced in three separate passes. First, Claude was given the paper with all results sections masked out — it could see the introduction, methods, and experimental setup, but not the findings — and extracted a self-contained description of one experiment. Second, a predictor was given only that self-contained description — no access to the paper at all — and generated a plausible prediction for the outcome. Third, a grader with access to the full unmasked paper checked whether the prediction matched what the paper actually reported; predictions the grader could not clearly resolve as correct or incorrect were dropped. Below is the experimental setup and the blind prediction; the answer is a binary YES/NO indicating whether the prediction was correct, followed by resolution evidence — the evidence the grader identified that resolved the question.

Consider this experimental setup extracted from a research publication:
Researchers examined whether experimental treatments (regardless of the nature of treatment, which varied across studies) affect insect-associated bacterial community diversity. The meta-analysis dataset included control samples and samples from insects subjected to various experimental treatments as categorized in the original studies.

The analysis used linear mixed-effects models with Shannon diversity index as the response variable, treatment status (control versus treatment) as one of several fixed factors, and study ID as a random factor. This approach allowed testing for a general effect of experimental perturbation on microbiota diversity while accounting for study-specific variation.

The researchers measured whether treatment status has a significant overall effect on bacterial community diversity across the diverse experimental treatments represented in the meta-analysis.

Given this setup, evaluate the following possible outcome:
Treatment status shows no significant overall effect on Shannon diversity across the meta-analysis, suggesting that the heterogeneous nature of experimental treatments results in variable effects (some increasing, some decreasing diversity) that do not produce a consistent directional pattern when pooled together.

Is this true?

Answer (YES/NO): YES